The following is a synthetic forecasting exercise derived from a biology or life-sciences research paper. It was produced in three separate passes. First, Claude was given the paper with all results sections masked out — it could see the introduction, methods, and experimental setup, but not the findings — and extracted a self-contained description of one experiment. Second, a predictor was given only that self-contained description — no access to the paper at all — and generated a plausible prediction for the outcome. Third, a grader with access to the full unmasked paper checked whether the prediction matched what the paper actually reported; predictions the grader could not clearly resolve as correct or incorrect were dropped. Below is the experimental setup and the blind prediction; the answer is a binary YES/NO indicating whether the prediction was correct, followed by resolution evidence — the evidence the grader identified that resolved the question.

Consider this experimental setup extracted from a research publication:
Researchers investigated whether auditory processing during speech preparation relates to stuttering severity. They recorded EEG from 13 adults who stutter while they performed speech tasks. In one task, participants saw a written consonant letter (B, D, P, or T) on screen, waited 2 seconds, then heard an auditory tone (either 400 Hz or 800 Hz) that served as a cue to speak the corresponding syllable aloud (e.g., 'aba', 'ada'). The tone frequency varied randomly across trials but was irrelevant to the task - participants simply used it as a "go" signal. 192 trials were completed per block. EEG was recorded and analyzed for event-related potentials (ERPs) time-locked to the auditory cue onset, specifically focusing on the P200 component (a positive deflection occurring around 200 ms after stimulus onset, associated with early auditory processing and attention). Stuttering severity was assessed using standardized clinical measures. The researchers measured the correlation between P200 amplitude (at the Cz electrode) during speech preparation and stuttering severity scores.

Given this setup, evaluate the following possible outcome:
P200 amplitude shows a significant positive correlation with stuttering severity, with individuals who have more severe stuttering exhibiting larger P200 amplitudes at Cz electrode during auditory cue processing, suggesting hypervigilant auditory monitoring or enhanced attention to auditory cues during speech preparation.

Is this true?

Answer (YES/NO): YES